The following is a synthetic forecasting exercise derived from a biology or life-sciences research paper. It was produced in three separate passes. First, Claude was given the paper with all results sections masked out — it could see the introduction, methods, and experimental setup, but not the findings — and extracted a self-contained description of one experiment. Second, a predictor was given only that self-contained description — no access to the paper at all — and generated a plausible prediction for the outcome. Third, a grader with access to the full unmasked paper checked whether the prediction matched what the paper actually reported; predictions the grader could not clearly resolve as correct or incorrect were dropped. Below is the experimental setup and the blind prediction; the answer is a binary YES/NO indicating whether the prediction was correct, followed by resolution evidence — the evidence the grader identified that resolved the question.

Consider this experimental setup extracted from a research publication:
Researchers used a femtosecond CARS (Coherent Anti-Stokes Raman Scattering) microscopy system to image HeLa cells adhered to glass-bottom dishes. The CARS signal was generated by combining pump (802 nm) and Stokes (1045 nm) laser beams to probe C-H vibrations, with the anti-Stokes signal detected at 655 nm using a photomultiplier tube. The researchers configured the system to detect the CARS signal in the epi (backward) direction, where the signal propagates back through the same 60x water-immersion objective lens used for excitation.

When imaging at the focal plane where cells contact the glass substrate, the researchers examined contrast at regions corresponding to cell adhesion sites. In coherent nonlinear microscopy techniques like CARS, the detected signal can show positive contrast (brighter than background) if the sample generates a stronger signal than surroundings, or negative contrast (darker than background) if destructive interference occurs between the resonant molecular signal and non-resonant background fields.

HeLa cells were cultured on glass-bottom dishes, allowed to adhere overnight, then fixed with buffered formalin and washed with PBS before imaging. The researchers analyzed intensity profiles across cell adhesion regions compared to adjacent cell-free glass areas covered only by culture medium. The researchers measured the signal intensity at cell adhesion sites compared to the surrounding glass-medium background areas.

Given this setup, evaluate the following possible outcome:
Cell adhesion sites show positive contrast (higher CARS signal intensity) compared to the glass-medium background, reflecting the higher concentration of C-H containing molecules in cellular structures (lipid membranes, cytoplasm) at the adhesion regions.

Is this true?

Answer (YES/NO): NO